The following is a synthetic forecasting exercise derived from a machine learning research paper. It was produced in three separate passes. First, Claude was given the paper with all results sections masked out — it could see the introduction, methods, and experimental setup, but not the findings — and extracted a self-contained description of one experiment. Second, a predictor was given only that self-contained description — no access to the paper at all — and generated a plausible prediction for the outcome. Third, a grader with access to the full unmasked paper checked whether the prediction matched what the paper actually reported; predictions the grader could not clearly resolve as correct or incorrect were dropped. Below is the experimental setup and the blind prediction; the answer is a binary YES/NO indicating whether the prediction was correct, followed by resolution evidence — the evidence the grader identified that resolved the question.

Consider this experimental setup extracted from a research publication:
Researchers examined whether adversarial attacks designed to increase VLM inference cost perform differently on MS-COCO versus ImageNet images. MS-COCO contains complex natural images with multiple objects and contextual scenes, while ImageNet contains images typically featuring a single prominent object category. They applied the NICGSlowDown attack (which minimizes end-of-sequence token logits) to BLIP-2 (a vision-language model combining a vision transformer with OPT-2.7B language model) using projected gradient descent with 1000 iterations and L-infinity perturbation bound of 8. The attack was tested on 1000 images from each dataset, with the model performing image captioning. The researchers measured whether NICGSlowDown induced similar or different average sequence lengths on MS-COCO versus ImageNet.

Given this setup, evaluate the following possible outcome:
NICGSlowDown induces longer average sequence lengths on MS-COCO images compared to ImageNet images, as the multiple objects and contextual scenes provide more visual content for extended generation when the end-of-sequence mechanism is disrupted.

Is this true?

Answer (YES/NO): NO